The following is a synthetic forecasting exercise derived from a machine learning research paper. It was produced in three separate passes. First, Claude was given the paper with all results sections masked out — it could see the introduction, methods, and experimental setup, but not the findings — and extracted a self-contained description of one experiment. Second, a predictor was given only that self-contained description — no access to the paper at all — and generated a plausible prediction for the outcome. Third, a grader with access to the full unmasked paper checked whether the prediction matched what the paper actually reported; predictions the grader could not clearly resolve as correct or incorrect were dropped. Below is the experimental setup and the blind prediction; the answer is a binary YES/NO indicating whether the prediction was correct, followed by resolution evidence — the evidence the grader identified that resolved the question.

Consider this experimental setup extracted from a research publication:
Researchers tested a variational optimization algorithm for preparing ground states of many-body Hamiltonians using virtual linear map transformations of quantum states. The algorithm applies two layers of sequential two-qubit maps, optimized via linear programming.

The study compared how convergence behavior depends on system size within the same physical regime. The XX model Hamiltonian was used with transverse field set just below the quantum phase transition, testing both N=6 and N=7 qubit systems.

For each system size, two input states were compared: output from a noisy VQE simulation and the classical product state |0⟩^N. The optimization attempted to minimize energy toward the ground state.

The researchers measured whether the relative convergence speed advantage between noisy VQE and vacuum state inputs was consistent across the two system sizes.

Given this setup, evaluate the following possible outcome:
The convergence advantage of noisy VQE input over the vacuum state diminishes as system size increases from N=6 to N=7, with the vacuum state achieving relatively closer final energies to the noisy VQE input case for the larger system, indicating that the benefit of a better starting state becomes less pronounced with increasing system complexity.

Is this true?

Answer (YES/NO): NO